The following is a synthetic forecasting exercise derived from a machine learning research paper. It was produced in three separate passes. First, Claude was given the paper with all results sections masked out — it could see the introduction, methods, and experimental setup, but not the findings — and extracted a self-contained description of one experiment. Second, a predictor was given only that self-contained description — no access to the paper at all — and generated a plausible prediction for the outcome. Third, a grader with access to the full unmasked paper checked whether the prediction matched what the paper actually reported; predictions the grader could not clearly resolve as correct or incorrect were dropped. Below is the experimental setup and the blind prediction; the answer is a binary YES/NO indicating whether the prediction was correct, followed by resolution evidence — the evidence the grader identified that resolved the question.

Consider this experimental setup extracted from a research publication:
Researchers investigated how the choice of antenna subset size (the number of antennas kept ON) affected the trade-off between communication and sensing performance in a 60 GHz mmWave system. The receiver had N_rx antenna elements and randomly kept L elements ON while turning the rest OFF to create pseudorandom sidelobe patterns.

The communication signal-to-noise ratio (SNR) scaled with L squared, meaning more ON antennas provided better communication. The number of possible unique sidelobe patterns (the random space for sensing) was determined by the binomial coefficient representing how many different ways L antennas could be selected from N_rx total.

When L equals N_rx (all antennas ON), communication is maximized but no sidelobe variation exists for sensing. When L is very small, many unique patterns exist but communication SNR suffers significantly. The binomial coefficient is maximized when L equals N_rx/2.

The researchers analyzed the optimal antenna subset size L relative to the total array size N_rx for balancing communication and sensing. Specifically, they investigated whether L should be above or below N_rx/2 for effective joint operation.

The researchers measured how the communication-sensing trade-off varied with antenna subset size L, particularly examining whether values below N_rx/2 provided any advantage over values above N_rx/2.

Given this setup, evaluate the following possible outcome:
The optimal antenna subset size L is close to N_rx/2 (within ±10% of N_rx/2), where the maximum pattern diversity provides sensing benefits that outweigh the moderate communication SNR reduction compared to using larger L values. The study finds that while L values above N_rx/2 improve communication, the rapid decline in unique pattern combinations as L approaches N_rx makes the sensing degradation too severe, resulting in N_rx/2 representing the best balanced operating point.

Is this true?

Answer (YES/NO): NO